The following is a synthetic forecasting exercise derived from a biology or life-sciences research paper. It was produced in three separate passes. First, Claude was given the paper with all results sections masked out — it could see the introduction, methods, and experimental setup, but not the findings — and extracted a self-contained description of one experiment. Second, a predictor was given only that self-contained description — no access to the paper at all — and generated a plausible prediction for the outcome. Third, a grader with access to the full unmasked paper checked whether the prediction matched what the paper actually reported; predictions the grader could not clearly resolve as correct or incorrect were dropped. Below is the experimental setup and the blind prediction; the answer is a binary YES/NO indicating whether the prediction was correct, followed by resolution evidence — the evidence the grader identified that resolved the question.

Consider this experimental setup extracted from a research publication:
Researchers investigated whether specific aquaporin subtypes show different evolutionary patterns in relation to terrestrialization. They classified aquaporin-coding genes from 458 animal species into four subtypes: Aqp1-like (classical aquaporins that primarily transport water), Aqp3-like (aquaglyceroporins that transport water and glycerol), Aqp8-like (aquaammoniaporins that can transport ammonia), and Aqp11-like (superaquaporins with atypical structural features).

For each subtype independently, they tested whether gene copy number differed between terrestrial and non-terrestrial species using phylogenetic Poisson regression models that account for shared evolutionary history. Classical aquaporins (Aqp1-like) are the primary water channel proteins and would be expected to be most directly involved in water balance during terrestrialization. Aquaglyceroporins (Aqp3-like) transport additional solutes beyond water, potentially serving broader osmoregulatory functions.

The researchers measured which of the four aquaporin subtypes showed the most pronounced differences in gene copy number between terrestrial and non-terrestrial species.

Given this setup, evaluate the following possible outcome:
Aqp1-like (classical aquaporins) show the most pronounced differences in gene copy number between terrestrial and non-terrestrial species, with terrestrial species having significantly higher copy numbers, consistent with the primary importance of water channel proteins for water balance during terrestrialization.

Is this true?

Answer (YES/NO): NO